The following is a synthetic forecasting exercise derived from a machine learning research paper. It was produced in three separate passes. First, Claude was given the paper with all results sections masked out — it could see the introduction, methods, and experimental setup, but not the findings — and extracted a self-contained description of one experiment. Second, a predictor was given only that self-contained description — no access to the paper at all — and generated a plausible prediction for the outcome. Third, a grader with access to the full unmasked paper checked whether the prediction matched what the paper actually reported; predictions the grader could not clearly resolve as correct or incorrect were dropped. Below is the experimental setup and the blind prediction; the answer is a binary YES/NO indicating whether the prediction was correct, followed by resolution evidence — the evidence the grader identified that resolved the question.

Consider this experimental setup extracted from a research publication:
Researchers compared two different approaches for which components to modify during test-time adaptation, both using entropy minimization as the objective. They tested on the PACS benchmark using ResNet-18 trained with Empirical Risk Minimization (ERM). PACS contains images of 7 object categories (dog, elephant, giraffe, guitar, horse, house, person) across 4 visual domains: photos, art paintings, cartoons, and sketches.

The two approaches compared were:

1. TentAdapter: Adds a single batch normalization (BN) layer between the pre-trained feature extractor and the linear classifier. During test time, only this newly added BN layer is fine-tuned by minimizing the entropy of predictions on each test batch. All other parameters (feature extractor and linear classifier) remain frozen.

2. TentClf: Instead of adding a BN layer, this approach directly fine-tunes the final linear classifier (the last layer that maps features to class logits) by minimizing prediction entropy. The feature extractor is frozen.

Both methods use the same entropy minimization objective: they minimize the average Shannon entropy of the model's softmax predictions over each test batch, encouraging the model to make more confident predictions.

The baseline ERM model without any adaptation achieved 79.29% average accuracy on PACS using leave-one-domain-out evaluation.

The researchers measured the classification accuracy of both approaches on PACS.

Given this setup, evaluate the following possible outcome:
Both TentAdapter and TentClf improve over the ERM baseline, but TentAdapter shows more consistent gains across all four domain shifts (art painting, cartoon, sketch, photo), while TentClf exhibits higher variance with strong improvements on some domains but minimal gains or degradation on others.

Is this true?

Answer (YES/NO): NO